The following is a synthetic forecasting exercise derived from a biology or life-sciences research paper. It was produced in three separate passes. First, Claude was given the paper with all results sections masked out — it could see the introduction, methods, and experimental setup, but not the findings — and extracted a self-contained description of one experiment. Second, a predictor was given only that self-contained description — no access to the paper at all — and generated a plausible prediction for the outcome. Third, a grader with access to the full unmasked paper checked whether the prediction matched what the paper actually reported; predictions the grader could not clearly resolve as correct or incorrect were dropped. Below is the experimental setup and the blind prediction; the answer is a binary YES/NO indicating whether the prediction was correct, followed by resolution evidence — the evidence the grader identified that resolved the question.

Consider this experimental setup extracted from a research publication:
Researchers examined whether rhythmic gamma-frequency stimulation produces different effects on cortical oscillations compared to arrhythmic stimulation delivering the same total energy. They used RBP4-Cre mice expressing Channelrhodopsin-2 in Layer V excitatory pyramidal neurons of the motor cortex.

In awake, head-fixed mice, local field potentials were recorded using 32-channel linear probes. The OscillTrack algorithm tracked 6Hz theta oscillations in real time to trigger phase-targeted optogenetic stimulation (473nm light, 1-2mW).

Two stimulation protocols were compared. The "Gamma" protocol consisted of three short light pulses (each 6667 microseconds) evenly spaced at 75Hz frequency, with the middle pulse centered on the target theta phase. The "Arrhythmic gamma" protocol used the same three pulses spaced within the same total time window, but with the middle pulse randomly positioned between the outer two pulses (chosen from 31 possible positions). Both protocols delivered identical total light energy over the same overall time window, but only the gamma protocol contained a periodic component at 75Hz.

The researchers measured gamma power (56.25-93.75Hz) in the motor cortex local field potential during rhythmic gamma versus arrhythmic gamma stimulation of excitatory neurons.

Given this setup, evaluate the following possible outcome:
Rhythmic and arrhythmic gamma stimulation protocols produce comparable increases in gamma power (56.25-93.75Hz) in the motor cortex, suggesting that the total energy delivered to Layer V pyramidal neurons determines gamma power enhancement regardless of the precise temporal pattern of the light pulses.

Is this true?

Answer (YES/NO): NO